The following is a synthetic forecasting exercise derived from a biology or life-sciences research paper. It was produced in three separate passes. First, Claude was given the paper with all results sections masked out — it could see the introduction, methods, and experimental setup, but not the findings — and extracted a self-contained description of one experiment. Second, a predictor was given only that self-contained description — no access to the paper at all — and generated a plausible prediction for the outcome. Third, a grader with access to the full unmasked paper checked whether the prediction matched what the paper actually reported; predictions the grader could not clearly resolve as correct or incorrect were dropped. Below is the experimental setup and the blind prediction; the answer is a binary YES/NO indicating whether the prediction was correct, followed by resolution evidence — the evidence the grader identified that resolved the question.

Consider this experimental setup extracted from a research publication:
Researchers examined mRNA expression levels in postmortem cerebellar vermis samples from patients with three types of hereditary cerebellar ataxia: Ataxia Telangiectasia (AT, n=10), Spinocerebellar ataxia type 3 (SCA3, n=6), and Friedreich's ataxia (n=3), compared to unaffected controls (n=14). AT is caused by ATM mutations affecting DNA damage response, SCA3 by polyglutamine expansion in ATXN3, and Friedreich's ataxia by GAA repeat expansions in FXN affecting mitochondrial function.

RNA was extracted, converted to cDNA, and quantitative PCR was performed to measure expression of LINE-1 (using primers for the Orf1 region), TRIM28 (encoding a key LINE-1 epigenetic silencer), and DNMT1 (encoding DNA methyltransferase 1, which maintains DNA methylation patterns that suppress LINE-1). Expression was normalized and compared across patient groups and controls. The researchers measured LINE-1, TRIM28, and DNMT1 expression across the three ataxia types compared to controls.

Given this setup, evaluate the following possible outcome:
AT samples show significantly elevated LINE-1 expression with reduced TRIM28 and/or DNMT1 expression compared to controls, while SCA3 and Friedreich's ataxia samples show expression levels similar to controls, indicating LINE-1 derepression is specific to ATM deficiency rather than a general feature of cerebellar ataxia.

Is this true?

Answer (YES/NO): YES